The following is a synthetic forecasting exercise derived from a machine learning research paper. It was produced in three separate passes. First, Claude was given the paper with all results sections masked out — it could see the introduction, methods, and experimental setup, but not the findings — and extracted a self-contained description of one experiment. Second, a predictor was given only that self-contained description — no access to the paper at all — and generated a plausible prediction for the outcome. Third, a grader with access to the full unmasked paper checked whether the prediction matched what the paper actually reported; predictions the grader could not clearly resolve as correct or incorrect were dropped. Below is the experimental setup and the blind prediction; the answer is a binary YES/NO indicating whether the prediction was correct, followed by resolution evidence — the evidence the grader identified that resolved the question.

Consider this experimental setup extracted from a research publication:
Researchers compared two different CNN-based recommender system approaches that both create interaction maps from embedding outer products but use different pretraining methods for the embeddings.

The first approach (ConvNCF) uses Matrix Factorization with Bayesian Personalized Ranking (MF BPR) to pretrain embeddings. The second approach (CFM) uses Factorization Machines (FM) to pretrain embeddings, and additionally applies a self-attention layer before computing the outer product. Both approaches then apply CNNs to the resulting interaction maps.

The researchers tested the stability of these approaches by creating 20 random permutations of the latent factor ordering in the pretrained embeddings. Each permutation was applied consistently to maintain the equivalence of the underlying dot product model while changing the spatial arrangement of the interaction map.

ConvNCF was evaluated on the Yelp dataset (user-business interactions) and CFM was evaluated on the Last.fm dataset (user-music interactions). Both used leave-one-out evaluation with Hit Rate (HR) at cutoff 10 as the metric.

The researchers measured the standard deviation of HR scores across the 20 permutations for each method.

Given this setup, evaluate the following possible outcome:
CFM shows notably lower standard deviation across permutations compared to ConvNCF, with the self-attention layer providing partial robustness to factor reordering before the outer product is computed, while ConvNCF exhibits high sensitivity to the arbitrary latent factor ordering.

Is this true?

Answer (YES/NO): NO